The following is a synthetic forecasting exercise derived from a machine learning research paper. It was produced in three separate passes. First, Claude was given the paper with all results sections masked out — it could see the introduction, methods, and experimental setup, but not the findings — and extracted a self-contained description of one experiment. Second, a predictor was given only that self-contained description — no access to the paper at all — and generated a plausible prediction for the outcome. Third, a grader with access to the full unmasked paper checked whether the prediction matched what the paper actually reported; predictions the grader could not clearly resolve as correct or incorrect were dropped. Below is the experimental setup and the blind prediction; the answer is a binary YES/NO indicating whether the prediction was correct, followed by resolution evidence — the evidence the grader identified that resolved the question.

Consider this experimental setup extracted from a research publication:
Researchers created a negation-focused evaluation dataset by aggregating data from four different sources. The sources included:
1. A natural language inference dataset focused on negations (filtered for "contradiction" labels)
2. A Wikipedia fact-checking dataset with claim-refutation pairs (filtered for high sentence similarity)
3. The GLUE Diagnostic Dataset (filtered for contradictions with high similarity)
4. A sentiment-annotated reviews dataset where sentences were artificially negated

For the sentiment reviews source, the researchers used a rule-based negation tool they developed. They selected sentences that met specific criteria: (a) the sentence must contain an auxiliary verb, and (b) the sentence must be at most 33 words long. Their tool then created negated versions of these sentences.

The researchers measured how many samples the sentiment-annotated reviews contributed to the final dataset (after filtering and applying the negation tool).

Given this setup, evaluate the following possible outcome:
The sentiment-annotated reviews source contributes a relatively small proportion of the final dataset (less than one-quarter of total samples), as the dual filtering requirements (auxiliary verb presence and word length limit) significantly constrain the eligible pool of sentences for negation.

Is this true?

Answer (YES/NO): YES